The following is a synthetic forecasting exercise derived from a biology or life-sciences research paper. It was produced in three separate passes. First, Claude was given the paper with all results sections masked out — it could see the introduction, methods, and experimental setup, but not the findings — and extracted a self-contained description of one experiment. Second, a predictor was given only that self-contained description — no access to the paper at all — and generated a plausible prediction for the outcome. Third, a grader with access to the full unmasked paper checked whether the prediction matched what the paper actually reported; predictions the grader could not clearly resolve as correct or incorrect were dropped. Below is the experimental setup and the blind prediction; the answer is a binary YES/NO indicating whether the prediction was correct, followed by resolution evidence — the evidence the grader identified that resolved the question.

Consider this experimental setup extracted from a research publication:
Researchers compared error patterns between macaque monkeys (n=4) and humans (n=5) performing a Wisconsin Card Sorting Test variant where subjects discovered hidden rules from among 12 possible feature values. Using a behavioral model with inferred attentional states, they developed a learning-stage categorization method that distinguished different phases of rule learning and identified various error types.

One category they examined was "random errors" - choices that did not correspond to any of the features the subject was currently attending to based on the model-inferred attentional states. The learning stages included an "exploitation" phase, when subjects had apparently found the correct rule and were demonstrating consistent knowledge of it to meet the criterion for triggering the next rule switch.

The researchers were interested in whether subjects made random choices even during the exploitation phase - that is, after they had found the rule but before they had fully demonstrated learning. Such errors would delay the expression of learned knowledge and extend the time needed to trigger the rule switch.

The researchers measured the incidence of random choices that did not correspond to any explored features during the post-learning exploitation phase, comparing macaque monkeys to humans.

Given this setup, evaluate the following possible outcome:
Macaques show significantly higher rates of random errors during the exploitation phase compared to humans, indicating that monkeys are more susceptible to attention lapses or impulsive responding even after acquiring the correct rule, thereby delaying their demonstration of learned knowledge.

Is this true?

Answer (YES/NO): YES